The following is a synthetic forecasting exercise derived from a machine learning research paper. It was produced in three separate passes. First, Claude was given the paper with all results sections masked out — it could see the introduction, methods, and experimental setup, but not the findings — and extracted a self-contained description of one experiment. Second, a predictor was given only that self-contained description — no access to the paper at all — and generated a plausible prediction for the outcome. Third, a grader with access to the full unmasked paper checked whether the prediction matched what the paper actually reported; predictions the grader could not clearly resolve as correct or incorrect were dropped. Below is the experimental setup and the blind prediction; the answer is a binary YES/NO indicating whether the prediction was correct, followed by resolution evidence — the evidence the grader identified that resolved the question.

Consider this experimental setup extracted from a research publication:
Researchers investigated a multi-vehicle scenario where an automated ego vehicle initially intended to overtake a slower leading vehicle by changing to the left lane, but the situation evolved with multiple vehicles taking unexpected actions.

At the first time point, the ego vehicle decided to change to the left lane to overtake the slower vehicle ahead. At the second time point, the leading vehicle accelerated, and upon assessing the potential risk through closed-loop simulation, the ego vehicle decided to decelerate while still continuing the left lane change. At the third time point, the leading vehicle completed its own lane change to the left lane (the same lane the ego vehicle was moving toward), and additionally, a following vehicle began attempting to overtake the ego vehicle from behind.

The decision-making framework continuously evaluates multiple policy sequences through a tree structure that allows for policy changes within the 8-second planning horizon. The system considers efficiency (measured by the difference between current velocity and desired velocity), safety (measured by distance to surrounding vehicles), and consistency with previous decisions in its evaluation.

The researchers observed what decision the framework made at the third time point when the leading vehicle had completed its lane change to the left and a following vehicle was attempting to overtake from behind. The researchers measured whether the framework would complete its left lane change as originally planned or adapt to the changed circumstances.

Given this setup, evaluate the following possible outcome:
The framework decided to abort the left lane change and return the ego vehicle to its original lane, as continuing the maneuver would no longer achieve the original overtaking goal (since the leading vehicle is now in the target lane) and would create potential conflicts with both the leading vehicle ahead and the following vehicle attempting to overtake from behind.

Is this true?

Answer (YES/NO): YES